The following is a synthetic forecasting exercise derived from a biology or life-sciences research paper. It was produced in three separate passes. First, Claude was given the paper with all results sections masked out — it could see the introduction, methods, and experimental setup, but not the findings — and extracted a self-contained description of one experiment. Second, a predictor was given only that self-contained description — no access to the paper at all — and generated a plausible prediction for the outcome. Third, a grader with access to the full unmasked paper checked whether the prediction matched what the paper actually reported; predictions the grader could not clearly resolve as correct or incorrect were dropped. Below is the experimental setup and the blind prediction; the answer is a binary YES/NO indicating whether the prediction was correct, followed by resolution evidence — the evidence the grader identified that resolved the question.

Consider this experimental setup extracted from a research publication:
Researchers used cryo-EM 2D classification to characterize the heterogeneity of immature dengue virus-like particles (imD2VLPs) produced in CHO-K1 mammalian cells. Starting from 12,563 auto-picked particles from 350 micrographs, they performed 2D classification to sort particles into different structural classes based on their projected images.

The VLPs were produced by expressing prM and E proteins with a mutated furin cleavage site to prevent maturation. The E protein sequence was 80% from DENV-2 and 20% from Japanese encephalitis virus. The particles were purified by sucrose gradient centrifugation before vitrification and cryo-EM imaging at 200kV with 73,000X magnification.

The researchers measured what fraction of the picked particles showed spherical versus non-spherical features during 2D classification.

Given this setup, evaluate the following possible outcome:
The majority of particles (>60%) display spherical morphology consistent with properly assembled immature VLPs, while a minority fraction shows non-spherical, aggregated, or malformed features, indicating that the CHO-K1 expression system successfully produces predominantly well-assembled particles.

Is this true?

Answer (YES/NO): YES